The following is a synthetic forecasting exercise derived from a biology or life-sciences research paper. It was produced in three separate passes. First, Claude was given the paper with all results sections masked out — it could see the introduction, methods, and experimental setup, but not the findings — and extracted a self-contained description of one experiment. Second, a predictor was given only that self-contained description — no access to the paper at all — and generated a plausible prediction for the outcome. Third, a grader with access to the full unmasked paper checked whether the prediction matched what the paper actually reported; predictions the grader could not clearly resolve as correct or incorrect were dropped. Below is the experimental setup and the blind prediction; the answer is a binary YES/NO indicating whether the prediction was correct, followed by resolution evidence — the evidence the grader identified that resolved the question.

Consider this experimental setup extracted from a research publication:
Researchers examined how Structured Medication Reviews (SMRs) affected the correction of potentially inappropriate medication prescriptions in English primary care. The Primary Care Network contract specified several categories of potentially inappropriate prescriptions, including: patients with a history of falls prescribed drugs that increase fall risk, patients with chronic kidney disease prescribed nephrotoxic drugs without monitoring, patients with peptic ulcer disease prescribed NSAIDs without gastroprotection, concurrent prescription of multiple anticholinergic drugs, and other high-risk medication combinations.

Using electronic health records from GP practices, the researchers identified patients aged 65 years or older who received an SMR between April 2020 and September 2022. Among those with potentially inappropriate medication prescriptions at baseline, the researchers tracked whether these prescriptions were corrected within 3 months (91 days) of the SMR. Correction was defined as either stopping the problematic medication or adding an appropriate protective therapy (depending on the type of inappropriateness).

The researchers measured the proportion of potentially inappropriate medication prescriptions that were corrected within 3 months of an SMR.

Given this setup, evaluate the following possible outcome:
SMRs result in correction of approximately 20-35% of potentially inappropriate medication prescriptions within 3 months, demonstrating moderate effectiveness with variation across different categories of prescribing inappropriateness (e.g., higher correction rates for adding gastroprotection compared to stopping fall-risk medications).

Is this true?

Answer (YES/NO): NO